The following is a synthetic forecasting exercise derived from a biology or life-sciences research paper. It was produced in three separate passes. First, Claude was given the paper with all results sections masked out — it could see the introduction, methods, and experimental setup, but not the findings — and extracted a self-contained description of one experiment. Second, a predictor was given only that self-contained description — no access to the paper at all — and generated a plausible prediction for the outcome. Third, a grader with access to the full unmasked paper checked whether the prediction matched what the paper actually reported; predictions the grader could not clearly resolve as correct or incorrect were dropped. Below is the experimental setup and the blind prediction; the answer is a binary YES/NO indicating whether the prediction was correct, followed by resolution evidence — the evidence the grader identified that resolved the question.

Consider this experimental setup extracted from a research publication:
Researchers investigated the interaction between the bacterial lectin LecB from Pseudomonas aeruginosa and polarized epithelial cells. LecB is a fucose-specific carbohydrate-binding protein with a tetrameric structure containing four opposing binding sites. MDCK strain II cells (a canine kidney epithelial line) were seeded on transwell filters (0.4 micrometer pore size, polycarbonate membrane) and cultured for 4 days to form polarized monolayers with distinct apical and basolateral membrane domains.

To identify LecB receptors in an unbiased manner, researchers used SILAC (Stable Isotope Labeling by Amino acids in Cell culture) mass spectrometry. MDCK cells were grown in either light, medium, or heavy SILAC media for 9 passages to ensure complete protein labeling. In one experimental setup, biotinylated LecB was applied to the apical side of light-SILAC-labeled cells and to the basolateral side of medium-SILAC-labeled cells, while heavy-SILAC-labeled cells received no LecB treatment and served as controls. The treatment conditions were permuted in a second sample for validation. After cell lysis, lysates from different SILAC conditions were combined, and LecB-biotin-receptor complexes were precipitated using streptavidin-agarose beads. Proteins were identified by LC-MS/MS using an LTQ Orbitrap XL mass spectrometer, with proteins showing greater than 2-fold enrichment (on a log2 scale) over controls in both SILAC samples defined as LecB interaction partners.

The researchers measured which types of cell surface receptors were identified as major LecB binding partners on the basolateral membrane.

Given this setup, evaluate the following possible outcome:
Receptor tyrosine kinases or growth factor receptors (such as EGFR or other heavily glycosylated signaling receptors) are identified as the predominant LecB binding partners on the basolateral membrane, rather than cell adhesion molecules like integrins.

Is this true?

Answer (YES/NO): NO